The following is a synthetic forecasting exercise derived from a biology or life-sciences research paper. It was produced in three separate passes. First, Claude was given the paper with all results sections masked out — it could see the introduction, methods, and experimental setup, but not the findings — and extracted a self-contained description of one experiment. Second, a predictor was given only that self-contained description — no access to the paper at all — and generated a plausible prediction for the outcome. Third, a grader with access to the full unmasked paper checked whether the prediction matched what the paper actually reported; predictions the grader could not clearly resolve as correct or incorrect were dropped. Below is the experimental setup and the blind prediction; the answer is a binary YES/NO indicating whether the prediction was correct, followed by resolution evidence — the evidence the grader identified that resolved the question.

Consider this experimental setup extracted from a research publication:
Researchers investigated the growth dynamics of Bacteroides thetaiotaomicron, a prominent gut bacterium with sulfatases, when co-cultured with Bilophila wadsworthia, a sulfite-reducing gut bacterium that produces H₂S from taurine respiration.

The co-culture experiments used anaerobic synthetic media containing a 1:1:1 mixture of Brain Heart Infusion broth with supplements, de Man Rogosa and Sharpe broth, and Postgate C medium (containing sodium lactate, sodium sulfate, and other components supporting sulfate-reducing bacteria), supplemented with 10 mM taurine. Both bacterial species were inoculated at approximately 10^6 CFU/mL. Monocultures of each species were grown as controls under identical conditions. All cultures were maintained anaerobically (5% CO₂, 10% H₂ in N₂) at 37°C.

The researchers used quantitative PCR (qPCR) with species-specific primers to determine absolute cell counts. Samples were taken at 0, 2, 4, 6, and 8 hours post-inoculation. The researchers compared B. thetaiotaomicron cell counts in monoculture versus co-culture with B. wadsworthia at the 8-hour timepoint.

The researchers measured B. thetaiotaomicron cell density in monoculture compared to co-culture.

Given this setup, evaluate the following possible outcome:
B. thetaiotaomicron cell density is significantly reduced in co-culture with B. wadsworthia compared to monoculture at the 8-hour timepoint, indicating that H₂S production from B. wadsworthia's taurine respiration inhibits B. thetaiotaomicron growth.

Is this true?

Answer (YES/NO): NO